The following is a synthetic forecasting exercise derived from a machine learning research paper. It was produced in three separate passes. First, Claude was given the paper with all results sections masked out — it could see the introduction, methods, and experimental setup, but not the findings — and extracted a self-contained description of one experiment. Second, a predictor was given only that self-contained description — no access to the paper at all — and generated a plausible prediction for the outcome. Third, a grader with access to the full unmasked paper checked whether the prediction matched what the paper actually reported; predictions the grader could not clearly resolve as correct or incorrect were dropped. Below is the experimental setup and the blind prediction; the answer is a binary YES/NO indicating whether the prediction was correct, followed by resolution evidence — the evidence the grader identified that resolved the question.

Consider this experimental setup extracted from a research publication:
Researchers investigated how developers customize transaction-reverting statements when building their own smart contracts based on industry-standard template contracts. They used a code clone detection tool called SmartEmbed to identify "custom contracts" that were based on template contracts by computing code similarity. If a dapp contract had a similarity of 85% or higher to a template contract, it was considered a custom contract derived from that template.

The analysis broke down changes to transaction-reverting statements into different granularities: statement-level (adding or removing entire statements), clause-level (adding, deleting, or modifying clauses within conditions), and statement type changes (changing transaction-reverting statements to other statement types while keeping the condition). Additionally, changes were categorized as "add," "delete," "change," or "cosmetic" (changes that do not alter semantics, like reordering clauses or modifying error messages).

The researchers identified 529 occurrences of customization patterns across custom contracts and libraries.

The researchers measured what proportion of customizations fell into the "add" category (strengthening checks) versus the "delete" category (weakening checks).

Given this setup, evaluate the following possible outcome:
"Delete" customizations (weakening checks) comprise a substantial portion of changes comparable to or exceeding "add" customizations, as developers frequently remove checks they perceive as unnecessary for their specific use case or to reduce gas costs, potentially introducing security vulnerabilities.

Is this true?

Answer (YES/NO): NO